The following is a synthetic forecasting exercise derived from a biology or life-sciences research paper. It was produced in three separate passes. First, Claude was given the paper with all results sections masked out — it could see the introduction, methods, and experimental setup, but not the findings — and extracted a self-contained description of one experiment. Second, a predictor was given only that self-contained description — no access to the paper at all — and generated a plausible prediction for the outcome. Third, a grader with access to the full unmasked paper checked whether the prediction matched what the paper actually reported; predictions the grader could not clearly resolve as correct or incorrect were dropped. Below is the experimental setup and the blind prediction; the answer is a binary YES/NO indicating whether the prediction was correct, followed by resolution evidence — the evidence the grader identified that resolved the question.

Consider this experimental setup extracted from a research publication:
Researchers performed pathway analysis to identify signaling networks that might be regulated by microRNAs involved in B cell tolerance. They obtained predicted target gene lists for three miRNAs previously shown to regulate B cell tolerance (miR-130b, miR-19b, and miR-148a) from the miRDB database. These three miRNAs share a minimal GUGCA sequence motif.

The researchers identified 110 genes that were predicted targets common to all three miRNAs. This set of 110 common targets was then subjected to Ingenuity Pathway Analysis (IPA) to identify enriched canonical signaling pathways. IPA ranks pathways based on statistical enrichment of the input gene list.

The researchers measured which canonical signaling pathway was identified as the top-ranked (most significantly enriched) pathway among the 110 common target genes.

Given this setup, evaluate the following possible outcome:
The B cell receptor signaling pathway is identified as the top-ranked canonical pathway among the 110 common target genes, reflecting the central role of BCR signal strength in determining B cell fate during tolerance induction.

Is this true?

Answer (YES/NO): NO